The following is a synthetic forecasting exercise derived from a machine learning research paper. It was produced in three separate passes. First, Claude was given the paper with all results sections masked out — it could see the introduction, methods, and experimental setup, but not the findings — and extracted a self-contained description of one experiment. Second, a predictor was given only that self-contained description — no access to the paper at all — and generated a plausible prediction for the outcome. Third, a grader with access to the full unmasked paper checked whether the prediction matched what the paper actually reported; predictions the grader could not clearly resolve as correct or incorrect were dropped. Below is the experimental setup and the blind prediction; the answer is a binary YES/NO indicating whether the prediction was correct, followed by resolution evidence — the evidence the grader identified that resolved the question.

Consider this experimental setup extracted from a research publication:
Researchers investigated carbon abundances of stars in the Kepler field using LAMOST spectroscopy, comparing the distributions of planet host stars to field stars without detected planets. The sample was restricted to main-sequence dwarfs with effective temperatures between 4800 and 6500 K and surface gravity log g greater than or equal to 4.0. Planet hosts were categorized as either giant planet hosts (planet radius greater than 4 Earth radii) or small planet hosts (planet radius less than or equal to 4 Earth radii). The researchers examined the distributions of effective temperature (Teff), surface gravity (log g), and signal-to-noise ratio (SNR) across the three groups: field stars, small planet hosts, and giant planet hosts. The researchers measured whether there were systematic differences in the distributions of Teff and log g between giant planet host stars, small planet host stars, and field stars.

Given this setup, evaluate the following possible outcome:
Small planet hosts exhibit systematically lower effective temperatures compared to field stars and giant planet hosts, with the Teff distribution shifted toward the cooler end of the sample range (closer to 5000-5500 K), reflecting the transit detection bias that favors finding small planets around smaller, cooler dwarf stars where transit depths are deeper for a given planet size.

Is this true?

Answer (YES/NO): NO